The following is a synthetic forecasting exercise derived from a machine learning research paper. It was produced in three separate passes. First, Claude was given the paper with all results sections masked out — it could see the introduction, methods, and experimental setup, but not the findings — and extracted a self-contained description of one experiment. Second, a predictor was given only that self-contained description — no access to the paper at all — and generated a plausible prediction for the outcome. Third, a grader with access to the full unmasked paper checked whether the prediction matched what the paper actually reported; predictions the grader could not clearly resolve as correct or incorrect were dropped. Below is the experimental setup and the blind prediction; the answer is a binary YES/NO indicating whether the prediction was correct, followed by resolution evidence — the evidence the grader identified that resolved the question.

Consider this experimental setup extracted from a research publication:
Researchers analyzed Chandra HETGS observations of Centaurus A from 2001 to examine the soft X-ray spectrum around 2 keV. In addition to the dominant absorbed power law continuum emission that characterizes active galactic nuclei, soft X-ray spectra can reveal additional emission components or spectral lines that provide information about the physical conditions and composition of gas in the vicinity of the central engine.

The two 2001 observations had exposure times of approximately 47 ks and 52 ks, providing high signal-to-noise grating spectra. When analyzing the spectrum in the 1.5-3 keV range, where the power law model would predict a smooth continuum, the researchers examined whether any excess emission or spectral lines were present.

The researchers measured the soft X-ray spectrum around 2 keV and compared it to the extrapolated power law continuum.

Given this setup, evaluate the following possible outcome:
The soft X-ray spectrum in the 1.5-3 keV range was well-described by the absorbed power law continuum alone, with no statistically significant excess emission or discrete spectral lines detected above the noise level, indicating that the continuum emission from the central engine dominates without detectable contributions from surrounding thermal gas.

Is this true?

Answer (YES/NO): NO